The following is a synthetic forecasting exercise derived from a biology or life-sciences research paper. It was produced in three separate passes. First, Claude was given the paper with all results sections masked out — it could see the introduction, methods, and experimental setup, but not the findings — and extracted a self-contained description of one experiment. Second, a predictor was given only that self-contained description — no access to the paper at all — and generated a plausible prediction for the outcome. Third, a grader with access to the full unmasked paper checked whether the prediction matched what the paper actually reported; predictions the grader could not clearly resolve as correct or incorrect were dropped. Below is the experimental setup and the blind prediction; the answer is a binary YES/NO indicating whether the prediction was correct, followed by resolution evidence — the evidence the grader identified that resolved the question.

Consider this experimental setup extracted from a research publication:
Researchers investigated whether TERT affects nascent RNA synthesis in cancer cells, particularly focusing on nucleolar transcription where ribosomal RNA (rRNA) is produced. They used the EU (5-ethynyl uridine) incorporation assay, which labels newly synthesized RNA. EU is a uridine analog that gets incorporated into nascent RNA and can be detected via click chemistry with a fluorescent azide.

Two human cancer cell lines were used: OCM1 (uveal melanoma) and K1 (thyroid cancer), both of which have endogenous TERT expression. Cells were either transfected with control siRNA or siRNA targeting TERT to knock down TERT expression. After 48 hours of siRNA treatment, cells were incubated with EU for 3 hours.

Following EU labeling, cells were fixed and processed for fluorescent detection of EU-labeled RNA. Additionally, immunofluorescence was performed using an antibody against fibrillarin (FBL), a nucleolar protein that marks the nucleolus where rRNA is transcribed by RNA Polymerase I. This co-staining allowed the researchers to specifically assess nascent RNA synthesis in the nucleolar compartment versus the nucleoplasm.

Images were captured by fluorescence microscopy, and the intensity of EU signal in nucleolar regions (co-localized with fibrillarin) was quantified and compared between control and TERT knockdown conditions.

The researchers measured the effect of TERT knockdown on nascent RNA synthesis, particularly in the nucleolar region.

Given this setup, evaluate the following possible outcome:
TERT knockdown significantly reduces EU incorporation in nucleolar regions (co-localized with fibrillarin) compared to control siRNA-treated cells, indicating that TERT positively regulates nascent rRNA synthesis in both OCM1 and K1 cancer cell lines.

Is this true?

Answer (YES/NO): YES